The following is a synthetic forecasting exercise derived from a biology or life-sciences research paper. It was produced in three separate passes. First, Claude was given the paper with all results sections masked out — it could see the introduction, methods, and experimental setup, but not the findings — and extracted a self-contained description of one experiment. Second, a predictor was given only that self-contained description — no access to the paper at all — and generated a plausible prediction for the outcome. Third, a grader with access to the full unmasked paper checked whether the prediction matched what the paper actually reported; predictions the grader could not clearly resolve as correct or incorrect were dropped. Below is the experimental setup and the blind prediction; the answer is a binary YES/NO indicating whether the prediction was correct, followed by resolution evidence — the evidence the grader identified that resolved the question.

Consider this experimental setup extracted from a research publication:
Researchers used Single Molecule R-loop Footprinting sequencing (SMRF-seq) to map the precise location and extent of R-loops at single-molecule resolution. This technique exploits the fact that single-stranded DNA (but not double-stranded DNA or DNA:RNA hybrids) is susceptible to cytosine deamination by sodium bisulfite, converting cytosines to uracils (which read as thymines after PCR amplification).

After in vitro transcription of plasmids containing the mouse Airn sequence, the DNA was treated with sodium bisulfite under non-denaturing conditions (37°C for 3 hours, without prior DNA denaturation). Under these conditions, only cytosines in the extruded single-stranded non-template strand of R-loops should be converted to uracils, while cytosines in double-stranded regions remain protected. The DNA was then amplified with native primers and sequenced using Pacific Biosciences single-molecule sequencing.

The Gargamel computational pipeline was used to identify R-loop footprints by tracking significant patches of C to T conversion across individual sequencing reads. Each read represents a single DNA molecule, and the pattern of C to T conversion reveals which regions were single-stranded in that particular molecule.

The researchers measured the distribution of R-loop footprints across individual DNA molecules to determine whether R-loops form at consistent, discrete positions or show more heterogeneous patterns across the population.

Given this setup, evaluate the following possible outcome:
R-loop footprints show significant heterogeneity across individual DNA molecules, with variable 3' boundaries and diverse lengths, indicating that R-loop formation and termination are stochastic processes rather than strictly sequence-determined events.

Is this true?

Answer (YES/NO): NO